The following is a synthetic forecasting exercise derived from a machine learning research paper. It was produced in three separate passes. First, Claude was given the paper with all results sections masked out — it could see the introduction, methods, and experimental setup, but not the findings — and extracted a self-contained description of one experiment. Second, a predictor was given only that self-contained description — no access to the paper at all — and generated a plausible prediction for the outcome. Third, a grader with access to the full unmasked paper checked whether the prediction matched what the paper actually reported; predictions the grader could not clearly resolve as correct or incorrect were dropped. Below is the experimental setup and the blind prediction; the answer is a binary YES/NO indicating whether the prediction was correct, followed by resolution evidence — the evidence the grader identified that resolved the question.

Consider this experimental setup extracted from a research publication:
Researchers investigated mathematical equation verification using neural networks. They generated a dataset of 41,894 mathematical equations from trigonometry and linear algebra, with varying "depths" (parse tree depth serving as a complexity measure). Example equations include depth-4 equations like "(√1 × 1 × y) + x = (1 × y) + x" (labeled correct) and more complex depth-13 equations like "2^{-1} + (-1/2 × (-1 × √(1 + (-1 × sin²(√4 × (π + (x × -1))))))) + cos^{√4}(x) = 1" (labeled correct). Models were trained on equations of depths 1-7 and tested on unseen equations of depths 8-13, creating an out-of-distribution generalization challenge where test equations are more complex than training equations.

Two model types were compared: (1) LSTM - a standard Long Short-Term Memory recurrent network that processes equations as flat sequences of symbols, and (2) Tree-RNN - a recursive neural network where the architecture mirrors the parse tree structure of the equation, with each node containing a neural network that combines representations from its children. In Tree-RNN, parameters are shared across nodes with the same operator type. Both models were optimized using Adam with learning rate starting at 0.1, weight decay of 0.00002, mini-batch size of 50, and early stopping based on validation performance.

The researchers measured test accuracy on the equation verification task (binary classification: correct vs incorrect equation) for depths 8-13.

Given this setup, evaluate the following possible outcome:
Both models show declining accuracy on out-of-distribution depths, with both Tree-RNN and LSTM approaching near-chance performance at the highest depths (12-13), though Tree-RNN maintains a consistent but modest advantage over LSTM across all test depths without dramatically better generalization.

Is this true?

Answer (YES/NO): NO